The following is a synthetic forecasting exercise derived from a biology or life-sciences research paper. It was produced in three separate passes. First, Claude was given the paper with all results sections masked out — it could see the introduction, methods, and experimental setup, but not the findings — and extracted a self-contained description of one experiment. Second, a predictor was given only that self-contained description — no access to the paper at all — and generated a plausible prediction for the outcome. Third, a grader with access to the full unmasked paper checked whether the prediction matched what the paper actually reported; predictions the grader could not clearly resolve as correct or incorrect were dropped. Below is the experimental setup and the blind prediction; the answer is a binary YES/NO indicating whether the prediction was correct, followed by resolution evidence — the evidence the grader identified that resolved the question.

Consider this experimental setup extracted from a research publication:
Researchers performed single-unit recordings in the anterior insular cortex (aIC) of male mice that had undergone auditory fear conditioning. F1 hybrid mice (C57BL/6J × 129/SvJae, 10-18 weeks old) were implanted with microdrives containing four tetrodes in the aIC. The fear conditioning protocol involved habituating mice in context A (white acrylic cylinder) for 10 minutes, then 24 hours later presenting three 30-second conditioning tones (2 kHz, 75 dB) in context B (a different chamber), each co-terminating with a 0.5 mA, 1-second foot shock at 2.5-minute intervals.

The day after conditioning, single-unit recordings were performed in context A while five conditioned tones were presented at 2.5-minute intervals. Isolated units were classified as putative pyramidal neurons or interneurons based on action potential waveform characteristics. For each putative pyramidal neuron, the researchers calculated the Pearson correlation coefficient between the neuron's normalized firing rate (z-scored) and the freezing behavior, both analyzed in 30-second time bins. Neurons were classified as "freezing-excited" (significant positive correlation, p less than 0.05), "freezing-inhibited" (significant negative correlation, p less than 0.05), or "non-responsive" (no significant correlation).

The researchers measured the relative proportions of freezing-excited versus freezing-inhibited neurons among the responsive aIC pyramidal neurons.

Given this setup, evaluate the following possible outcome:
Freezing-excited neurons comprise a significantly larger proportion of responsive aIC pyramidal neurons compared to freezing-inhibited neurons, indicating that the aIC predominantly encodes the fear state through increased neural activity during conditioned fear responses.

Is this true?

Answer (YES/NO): NO